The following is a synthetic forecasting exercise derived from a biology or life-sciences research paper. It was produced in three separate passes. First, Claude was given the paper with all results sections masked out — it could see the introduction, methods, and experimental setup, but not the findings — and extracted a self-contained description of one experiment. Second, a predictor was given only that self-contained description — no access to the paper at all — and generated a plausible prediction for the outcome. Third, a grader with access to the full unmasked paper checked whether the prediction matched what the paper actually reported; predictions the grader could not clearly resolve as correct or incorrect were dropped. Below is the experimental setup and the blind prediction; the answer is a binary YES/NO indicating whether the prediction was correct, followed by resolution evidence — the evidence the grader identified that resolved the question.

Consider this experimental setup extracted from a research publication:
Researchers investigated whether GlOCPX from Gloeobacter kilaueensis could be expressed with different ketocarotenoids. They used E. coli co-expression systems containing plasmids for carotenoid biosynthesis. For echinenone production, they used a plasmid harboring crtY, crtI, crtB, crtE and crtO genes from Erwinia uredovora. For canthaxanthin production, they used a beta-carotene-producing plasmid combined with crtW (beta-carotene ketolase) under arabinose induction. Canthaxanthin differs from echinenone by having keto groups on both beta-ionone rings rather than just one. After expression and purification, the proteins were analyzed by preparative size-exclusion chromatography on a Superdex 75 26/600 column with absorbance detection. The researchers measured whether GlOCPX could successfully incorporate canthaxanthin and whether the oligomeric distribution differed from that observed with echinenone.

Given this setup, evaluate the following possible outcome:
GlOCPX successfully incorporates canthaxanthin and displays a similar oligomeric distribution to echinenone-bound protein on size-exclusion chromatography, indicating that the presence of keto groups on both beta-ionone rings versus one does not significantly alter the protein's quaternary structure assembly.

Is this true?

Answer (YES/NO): YES